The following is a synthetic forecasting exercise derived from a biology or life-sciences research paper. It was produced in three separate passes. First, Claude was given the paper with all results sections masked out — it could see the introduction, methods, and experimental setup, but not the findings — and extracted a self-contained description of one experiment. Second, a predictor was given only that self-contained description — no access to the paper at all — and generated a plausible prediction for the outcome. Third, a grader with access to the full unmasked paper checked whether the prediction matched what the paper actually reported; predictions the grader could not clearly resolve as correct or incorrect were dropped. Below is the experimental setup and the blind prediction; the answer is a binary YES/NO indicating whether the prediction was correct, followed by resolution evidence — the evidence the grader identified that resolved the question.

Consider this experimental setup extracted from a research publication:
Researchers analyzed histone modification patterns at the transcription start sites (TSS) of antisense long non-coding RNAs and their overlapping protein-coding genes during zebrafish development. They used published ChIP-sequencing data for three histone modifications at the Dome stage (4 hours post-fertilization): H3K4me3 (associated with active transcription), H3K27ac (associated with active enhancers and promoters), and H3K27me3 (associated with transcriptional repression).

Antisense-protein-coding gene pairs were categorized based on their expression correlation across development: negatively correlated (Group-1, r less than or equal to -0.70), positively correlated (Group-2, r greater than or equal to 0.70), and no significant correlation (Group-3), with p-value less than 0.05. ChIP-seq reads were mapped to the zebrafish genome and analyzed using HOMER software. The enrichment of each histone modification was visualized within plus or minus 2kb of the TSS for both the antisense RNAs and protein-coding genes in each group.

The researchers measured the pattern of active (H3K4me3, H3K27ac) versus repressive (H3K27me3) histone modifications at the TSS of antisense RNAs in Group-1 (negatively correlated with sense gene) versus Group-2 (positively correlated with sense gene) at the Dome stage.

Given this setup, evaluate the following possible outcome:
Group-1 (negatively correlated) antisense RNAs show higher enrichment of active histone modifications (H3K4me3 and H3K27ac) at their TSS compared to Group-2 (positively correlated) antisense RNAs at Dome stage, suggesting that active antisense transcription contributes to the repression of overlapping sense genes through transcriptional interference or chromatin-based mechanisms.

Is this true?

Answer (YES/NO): NO